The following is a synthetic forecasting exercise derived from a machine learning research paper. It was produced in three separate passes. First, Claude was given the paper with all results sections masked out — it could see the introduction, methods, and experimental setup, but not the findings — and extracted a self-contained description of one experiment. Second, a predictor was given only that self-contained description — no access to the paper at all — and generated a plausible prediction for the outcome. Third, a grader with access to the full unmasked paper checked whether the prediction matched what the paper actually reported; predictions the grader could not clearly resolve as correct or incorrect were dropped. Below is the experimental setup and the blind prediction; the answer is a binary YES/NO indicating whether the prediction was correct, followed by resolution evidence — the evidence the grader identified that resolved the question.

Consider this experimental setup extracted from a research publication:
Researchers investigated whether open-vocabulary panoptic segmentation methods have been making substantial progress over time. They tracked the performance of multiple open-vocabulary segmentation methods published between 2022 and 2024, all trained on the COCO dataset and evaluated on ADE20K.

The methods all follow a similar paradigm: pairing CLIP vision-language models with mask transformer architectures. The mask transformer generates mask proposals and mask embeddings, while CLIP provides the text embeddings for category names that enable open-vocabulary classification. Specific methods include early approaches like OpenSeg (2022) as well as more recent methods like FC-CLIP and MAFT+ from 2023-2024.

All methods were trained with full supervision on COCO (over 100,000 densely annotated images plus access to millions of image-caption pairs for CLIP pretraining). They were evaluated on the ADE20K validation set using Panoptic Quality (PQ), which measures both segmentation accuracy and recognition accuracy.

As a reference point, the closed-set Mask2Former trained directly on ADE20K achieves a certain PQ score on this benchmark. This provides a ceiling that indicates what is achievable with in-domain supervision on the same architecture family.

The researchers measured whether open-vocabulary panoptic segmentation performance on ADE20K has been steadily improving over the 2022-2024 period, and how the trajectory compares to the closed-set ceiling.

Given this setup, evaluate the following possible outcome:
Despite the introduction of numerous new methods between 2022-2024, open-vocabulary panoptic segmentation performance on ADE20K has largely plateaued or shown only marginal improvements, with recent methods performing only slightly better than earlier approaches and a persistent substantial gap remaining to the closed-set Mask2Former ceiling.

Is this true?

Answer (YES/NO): YES